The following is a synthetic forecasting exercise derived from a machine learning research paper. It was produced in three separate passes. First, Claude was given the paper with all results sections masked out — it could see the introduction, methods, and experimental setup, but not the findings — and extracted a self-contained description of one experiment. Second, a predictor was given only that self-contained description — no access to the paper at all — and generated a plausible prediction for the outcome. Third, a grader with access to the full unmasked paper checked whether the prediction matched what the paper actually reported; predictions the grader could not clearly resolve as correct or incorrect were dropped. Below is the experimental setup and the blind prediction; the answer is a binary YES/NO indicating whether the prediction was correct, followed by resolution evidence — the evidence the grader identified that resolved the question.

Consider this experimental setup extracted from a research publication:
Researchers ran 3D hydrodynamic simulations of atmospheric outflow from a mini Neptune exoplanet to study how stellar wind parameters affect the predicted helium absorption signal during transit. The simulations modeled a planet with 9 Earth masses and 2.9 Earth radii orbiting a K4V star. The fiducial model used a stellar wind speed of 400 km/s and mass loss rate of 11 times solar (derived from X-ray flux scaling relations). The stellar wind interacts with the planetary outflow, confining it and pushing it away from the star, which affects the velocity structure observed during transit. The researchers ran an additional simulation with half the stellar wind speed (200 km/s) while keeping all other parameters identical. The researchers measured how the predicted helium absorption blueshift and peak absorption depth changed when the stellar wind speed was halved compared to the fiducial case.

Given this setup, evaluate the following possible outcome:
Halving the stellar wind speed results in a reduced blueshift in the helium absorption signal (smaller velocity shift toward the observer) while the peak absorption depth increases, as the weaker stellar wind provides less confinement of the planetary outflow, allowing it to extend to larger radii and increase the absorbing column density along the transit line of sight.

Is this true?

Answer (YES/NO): NO